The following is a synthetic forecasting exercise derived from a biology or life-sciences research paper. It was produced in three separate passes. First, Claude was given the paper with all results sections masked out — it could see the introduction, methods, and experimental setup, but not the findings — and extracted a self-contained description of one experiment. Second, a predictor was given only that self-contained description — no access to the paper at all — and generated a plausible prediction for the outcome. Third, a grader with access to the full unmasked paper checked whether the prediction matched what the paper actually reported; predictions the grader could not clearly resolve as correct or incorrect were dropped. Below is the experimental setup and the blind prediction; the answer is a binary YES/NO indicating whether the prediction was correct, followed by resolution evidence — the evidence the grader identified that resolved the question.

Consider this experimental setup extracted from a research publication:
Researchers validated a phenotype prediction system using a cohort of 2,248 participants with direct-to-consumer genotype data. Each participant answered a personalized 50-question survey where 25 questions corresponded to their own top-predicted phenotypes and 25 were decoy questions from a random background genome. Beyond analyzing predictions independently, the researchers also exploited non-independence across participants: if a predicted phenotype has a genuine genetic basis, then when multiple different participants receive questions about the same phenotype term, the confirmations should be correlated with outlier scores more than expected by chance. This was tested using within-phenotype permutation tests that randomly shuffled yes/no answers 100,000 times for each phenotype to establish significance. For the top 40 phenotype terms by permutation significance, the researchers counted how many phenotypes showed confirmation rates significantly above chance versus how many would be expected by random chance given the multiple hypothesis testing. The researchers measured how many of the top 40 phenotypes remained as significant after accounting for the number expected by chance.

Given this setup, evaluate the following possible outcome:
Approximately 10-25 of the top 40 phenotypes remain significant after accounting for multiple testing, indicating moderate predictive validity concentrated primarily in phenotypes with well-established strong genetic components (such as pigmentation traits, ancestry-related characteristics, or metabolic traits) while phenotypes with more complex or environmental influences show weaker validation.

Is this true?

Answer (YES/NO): NO